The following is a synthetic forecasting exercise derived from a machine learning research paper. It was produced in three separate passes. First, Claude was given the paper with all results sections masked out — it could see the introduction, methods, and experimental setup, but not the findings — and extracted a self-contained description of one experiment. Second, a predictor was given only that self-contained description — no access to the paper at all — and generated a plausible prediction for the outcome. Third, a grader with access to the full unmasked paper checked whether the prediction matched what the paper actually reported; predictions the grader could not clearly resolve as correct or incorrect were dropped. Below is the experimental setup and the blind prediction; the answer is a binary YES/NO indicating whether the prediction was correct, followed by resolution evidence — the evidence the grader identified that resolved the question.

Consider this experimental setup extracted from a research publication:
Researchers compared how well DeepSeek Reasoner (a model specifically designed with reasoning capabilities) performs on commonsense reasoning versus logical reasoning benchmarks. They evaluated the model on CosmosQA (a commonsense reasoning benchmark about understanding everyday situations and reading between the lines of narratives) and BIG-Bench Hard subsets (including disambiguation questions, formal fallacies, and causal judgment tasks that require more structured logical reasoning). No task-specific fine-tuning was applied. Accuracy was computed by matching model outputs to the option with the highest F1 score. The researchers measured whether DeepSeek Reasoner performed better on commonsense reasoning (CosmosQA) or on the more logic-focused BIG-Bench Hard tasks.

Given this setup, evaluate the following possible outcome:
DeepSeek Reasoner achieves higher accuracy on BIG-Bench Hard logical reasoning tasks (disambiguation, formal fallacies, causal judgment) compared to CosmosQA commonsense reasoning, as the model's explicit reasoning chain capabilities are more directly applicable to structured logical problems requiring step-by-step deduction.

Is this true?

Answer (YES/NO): YES